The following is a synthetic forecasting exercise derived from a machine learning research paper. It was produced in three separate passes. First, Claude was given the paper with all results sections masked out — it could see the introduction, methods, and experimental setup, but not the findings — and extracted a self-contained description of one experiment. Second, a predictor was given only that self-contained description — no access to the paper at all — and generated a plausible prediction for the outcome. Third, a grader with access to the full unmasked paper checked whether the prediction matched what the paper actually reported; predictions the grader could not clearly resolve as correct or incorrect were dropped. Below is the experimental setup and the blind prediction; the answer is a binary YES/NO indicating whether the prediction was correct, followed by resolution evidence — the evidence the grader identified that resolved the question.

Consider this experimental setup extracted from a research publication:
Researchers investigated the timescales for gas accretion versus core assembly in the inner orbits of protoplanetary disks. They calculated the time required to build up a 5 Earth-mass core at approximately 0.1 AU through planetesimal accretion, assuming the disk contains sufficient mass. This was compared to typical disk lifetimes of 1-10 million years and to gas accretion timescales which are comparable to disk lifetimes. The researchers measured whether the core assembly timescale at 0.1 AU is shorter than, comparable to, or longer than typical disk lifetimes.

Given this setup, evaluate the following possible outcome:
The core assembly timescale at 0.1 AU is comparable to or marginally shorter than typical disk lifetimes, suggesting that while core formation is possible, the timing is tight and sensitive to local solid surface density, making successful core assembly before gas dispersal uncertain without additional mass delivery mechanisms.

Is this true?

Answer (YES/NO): NO